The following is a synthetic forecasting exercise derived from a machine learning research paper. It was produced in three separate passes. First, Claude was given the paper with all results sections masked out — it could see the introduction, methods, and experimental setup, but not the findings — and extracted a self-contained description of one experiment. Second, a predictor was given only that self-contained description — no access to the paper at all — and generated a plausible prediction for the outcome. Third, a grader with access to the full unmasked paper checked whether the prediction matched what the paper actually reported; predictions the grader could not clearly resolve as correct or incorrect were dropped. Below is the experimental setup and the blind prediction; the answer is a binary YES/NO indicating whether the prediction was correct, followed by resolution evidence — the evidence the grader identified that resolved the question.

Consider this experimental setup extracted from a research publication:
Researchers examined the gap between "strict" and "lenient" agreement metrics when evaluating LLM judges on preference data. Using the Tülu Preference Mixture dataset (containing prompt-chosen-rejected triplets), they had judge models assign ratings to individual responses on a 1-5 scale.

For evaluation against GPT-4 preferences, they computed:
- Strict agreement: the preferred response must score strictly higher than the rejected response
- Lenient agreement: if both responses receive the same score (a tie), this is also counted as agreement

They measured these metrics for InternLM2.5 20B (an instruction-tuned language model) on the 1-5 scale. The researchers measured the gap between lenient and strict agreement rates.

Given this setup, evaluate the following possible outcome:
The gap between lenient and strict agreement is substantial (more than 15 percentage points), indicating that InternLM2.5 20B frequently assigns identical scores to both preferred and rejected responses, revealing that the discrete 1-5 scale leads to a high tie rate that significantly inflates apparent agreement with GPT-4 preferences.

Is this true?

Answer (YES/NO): YES